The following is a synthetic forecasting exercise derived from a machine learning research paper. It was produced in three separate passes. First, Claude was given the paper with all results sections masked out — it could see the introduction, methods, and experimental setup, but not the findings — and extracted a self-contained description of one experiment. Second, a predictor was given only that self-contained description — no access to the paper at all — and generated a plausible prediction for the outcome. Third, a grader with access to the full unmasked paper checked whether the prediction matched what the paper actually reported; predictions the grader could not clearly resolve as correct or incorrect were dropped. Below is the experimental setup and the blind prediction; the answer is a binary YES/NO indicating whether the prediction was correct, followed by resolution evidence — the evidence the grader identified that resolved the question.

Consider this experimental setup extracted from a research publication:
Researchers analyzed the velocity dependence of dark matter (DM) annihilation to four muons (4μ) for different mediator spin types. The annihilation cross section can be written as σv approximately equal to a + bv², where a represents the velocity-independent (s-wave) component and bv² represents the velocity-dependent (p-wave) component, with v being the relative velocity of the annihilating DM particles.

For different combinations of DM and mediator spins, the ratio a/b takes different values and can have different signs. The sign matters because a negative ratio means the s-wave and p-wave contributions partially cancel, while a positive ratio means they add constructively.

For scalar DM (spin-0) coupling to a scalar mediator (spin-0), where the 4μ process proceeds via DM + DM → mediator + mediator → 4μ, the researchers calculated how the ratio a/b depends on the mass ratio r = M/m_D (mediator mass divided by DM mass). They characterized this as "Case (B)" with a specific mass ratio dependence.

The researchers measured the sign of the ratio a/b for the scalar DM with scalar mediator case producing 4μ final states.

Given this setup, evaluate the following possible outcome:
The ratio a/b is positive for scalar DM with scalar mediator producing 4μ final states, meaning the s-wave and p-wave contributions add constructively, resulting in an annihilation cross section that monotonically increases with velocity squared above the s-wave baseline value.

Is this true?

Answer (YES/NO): NO